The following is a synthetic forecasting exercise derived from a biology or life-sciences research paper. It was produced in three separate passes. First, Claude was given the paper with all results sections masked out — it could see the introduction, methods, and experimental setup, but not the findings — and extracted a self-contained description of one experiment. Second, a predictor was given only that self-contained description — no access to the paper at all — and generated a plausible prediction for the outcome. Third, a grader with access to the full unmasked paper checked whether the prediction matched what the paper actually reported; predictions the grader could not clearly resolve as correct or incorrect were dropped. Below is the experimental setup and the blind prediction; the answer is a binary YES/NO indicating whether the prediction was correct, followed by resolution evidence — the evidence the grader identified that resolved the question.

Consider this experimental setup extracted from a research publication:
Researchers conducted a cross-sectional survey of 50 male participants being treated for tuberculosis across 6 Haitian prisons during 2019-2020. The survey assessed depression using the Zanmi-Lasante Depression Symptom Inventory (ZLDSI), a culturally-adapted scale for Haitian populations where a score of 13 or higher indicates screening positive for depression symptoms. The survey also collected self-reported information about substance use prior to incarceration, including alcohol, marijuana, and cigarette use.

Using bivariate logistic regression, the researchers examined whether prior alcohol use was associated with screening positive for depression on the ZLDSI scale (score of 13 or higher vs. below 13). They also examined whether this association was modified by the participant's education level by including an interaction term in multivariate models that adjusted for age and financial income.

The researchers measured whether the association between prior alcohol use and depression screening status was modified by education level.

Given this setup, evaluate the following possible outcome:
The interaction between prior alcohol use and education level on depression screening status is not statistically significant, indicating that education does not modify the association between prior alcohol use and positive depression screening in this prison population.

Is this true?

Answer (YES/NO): YES